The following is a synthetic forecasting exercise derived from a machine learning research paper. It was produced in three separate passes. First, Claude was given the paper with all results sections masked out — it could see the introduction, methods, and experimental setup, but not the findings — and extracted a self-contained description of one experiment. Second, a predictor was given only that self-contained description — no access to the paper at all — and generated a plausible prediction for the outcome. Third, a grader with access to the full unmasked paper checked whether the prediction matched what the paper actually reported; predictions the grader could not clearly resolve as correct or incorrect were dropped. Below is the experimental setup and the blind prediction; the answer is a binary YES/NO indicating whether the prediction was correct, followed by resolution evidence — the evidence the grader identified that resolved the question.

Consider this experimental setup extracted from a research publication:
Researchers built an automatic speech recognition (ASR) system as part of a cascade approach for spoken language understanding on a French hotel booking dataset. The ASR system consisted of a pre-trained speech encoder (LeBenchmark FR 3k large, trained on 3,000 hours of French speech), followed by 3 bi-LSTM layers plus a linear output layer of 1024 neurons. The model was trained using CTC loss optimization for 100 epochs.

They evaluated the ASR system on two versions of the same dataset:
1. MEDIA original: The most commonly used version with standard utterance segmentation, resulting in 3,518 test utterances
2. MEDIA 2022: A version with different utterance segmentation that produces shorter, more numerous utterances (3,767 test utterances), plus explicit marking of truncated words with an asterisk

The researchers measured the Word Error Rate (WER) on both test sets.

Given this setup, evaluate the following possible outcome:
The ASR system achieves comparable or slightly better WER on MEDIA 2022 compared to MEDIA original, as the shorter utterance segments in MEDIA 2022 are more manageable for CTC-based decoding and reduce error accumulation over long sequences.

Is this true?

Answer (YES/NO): YES